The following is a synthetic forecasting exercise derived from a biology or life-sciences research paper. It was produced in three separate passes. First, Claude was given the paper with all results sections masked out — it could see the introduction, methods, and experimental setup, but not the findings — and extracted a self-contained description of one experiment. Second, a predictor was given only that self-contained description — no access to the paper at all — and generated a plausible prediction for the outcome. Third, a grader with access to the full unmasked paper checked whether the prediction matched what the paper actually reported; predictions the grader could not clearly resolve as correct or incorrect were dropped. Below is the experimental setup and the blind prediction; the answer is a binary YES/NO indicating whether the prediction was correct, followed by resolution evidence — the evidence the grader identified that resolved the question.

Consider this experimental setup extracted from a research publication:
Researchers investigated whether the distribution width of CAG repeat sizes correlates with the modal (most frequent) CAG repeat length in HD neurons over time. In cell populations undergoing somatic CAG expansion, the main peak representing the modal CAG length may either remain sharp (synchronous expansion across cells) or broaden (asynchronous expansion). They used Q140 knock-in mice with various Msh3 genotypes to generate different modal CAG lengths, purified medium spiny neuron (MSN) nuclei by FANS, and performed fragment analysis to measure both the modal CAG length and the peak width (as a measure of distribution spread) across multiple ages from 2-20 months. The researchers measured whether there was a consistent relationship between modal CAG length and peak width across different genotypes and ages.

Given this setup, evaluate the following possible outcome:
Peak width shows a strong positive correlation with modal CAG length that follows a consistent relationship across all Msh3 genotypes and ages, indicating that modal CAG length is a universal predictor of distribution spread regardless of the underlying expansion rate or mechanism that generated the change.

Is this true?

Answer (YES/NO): YES